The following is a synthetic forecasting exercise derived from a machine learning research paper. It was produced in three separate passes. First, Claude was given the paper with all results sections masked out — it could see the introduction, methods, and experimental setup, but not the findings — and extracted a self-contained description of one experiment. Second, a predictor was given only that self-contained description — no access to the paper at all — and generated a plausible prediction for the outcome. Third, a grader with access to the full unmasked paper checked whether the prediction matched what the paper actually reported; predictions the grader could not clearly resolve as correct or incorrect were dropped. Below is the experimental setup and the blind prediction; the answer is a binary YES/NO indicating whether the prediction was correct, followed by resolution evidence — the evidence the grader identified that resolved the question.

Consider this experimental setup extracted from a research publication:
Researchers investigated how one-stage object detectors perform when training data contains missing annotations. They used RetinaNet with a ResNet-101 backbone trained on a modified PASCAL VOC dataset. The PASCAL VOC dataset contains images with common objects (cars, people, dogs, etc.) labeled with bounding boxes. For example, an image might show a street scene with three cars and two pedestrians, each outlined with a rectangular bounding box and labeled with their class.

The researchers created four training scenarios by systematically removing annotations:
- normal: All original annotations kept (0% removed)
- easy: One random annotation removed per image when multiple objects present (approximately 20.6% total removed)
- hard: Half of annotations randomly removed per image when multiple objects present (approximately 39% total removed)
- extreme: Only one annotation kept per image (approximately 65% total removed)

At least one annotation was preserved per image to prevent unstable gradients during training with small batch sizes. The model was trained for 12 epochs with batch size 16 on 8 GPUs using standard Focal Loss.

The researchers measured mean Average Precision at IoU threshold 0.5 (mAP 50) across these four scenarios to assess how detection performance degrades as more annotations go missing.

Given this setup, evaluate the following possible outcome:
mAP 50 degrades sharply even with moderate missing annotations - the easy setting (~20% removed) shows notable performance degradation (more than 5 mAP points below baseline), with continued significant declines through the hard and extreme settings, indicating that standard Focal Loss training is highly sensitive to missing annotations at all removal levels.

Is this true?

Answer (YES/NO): YES